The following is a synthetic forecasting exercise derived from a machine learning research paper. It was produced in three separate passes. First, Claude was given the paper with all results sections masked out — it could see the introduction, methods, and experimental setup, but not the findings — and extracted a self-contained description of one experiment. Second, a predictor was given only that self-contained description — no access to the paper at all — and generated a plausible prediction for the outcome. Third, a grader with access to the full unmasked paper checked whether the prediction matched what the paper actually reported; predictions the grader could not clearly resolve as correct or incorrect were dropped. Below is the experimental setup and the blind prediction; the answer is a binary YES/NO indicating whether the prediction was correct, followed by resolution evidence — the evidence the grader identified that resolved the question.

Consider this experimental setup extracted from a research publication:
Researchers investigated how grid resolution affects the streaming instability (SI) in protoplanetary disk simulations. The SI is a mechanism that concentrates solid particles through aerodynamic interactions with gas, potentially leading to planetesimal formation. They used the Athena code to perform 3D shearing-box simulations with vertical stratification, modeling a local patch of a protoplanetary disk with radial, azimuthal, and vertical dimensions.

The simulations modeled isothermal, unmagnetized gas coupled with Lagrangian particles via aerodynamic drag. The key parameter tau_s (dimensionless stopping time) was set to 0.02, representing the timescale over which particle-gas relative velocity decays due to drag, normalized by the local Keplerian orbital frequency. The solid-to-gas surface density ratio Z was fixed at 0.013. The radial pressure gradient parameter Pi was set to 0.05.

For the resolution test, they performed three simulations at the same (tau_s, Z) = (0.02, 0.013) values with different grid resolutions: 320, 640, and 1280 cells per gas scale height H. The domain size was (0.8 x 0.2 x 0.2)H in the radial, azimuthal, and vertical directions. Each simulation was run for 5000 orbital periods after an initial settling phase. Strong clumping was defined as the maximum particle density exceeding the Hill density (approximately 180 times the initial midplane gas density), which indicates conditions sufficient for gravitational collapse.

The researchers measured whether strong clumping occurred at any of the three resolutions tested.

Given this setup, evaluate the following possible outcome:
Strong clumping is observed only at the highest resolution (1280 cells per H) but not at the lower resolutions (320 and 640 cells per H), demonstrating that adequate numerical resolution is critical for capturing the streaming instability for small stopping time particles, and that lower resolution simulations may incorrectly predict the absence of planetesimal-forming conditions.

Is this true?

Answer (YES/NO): NO